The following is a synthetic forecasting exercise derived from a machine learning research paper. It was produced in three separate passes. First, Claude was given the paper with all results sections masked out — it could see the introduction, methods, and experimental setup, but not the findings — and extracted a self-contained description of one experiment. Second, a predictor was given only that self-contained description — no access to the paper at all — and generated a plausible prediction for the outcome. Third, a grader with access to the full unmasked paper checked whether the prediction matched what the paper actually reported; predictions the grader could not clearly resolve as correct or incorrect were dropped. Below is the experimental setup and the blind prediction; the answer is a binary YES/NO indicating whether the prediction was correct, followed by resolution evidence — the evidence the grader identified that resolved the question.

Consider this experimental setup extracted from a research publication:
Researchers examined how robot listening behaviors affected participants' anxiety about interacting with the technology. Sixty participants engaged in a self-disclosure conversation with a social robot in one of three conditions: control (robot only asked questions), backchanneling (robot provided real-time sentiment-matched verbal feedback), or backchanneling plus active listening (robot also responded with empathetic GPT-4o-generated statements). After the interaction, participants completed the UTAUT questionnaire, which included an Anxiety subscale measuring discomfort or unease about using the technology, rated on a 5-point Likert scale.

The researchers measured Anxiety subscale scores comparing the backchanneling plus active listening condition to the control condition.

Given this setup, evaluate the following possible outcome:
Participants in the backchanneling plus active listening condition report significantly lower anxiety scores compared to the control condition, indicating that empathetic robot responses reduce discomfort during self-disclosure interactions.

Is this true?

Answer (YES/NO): NO